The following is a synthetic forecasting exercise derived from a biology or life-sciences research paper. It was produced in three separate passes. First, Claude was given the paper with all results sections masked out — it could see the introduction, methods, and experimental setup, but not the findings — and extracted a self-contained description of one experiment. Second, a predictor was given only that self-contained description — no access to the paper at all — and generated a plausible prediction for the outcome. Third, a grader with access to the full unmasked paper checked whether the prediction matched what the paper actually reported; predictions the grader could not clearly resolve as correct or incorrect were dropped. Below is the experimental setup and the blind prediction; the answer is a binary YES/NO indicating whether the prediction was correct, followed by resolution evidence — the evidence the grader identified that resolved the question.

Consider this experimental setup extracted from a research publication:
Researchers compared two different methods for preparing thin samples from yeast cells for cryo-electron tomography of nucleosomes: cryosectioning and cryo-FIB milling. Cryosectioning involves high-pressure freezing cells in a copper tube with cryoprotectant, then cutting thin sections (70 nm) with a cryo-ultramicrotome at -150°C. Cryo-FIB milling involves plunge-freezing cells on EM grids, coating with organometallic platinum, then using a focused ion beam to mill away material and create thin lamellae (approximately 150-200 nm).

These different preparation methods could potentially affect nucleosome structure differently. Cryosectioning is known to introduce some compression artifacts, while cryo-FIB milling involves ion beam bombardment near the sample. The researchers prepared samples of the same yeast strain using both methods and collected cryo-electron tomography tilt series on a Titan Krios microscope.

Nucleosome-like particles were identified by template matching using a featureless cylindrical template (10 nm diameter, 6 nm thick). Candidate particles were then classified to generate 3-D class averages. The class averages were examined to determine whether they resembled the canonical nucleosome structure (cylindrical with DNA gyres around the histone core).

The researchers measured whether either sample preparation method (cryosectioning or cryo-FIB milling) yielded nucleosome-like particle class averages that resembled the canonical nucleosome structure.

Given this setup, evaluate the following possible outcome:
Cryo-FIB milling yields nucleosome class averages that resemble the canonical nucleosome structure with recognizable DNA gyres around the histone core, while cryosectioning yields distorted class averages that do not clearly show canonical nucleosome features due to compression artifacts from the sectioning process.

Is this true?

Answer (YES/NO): NO